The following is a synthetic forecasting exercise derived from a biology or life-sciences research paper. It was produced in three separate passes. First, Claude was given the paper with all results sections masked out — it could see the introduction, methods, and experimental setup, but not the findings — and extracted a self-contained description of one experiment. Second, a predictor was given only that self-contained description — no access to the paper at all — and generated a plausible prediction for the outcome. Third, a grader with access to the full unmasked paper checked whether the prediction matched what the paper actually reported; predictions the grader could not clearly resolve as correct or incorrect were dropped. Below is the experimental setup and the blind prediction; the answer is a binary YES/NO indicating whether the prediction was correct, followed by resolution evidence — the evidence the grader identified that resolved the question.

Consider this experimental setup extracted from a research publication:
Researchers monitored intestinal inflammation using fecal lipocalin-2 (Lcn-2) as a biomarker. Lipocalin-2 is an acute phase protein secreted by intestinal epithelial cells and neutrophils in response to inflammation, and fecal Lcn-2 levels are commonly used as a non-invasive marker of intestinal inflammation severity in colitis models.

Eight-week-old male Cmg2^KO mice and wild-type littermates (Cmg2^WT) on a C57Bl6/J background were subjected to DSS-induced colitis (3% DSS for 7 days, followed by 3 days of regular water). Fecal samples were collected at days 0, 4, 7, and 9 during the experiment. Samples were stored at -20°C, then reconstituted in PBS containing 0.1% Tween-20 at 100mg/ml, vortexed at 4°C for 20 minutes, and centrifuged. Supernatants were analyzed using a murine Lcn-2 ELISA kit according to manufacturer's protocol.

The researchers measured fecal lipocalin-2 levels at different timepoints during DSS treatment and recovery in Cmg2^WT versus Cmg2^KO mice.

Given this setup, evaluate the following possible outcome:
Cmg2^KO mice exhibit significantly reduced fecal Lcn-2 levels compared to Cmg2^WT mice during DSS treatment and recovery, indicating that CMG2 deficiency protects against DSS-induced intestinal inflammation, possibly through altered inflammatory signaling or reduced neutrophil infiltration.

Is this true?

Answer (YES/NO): NO